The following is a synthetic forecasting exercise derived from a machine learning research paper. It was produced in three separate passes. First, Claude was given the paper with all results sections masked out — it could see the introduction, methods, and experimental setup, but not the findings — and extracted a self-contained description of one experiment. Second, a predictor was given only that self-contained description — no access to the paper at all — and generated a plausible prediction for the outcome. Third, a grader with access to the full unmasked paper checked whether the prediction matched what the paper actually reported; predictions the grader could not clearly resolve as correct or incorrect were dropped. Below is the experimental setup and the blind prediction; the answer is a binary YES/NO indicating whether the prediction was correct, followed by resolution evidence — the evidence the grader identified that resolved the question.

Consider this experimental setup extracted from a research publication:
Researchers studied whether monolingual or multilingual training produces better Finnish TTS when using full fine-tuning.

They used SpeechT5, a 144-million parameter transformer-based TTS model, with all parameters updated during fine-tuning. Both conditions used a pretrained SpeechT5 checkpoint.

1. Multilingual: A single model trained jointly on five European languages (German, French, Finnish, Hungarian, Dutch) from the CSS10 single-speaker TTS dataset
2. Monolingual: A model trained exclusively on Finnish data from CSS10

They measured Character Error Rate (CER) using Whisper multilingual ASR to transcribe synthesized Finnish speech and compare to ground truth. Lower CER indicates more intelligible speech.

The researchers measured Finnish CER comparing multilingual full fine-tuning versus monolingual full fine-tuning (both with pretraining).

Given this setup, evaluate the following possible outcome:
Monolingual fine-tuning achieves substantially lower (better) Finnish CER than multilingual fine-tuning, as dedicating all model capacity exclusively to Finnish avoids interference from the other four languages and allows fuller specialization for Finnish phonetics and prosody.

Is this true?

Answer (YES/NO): NO